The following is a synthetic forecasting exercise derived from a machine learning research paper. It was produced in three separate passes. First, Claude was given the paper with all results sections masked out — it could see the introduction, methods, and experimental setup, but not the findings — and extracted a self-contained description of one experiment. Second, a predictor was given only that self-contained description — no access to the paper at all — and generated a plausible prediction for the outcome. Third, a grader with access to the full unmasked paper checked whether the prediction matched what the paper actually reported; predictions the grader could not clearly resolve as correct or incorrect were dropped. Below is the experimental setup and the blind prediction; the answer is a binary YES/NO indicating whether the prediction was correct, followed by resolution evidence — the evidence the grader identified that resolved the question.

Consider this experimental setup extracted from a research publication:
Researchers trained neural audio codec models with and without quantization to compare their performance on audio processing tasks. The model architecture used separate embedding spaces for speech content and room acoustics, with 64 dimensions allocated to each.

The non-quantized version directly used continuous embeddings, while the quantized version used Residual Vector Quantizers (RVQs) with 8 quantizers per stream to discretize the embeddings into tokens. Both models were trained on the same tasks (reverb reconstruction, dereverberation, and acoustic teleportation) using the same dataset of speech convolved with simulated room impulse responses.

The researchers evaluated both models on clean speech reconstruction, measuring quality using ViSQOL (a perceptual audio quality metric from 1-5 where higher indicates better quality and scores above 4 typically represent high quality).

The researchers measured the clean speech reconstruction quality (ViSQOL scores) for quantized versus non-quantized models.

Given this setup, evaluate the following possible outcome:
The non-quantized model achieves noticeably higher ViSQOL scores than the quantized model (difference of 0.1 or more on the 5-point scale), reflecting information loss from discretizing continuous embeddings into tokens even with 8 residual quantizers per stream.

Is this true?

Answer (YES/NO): YES